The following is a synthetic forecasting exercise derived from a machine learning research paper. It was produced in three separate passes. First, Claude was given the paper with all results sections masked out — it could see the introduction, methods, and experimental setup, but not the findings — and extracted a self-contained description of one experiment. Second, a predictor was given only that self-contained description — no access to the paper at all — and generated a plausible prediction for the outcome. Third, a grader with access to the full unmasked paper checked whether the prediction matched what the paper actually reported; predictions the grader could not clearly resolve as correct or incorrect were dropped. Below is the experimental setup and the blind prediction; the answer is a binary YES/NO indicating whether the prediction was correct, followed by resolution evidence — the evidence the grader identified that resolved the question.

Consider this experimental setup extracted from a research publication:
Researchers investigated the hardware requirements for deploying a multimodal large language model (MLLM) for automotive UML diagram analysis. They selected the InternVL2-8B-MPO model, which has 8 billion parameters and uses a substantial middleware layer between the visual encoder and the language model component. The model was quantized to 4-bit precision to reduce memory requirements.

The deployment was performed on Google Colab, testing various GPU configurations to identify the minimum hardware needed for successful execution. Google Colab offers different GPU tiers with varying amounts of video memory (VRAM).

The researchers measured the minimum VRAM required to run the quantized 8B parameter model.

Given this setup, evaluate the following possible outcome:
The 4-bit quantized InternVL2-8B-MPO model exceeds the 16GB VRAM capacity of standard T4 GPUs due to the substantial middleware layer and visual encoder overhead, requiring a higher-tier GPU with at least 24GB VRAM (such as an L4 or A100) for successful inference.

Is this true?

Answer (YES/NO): YES